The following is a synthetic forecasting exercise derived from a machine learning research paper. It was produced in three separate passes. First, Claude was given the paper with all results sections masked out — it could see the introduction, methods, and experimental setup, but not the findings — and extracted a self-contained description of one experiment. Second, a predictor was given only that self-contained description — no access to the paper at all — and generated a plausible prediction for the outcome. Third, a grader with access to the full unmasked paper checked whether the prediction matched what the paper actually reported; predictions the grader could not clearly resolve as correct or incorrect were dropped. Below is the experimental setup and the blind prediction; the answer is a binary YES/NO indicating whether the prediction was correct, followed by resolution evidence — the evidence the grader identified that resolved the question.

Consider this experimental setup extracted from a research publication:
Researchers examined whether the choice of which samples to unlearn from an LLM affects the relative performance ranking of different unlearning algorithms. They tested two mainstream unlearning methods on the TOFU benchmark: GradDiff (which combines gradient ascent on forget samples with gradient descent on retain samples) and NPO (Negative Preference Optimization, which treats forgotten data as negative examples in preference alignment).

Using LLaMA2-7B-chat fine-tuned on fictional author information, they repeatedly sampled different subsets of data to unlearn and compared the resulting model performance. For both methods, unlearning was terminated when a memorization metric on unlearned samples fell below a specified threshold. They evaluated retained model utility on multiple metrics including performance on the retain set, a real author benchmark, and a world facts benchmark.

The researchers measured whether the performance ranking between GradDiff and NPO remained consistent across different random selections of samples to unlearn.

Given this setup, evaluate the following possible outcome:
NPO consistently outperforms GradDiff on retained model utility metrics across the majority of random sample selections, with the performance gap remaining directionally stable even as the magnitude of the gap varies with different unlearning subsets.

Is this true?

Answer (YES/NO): NO